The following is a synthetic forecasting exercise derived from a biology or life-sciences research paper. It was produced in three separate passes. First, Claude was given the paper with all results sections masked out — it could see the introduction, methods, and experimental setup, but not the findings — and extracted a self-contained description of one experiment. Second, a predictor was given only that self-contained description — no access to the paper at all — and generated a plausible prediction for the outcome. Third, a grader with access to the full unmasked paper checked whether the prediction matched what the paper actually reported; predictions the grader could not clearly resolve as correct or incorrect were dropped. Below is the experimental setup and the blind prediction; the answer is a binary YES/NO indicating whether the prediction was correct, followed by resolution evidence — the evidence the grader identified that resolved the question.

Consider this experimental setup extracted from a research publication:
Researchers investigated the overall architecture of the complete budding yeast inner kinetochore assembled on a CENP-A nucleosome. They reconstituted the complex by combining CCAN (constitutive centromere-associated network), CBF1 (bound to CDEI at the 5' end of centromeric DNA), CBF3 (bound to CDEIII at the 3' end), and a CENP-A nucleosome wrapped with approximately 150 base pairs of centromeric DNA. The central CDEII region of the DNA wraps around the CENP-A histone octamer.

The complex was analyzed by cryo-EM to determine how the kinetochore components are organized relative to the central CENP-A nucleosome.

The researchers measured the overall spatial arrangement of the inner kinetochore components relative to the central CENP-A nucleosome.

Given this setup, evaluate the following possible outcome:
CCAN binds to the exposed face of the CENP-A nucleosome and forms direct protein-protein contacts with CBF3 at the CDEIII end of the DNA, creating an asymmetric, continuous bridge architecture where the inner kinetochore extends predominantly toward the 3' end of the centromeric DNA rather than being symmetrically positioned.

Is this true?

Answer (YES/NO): NO